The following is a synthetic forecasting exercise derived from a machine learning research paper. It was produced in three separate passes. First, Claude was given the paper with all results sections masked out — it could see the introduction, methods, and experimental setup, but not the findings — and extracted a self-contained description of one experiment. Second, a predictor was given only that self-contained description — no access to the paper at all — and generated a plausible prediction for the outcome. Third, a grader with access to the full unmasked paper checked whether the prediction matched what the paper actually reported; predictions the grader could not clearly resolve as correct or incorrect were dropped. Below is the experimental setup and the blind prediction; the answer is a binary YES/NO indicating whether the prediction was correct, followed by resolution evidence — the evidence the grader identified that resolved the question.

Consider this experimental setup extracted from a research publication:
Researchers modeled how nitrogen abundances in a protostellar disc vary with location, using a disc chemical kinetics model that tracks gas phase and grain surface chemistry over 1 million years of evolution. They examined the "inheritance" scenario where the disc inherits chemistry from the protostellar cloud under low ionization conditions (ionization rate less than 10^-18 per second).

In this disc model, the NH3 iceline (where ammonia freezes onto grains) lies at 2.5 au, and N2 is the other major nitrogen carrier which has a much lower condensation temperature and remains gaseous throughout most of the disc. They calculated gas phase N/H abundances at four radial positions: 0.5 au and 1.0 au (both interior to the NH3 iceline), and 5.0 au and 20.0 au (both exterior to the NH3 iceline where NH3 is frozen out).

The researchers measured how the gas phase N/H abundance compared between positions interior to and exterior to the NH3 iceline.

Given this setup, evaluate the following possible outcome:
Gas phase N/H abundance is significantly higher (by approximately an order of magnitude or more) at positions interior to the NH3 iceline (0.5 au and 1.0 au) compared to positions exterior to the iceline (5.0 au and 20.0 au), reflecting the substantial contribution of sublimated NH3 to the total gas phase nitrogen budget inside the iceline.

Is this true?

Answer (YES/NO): NO